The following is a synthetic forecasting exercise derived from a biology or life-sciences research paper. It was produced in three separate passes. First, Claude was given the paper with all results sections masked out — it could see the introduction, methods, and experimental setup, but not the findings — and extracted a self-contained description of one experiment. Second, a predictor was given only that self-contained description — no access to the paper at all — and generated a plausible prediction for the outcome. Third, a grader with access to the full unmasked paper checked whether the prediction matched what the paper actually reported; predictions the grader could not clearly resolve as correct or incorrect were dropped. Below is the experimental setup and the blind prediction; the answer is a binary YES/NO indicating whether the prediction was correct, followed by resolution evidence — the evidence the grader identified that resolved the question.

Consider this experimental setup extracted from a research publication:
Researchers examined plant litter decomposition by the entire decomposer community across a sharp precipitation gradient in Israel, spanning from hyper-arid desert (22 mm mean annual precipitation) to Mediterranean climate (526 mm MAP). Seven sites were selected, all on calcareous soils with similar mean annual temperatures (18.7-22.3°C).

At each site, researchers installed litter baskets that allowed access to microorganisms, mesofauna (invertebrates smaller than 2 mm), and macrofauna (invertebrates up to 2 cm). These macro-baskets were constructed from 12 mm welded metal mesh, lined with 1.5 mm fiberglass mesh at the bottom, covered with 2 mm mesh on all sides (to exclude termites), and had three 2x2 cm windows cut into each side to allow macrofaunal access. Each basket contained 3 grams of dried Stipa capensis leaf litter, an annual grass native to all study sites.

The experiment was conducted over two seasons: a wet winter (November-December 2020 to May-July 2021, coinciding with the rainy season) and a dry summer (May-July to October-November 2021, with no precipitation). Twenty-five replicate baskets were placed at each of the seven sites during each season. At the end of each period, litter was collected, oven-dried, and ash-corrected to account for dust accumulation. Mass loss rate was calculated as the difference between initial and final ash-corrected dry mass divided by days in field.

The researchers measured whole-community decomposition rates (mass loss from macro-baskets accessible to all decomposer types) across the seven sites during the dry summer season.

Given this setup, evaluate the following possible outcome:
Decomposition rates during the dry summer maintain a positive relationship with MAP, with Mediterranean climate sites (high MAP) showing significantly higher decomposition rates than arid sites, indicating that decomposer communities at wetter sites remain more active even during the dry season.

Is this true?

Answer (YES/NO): NO